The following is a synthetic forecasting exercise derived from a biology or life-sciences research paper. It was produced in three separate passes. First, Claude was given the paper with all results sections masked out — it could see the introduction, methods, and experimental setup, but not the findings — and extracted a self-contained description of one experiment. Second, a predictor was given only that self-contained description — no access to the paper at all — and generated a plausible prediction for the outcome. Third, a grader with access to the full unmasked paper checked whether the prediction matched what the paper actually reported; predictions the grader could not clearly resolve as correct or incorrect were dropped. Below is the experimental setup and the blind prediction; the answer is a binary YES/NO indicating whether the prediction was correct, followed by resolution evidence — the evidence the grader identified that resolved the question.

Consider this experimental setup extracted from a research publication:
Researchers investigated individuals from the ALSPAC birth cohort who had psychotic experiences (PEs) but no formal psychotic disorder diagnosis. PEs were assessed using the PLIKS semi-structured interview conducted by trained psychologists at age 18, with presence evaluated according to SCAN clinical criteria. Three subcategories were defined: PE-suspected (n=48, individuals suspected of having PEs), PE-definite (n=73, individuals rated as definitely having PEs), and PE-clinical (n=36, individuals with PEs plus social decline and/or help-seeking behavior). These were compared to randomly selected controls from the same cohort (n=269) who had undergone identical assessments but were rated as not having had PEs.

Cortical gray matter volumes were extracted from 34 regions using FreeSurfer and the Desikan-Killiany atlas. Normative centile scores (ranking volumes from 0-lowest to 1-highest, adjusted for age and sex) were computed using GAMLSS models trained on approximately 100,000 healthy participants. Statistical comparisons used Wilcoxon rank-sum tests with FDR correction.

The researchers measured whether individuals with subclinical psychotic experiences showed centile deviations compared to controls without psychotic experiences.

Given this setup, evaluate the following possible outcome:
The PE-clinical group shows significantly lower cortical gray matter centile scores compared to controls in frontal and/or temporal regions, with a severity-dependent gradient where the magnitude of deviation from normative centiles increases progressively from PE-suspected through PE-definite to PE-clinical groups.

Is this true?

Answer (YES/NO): NO